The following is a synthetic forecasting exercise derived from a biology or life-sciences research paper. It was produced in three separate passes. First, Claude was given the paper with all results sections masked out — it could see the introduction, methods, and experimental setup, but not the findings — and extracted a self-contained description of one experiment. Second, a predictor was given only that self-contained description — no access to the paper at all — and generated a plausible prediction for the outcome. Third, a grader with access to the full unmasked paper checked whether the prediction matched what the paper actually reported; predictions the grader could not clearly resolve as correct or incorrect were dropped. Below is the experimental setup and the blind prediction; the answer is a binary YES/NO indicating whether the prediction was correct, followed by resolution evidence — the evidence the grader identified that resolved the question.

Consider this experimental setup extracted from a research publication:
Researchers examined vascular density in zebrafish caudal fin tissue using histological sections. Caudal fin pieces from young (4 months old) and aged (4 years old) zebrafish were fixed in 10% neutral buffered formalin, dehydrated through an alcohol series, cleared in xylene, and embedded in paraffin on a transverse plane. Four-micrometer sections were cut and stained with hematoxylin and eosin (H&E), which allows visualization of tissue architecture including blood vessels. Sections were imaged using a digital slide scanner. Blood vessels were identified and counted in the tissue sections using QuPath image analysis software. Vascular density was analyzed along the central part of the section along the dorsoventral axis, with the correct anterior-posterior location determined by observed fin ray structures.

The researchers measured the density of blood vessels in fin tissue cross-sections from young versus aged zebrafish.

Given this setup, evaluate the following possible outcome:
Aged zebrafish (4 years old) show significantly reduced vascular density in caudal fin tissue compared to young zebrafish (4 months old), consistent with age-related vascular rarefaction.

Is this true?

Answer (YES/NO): NO